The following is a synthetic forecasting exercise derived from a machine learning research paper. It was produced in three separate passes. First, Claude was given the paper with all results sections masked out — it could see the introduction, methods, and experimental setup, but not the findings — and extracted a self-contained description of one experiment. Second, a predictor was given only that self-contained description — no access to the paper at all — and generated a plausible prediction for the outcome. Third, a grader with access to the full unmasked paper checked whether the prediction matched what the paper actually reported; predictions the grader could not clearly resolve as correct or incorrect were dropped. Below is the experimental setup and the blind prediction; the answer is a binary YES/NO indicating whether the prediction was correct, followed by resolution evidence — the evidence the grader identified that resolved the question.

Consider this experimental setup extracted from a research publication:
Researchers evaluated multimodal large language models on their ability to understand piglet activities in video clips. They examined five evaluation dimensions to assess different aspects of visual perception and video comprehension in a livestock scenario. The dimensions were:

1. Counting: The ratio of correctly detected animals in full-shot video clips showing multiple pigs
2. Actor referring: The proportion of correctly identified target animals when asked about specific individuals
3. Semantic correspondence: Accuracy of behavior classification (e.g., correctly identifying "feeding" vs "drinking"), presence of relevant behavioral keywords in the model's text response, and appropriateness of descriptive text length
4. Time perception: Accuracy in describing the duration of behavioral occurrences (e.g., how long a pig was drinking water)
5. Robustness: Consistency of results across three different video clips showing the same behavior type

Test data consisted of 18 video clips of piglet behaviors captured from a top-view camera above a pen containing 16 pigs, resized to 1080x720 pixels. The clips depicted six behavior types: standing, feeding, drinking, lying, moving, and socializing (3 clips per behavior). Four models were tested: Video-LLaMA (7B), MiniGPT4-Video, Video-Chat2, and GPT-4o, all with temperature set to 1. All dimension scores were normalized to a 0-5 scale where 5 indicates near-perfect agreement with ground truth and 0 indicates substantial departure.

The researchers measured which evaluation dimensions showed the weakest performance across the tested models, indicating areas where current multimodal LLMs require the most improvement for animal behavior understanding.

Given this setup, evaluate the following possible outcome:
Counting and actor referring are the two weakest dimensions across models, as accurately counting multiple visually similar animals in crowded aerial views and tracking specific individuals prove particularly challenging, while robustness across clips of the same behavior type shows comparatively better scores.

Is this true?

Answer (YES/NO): NO